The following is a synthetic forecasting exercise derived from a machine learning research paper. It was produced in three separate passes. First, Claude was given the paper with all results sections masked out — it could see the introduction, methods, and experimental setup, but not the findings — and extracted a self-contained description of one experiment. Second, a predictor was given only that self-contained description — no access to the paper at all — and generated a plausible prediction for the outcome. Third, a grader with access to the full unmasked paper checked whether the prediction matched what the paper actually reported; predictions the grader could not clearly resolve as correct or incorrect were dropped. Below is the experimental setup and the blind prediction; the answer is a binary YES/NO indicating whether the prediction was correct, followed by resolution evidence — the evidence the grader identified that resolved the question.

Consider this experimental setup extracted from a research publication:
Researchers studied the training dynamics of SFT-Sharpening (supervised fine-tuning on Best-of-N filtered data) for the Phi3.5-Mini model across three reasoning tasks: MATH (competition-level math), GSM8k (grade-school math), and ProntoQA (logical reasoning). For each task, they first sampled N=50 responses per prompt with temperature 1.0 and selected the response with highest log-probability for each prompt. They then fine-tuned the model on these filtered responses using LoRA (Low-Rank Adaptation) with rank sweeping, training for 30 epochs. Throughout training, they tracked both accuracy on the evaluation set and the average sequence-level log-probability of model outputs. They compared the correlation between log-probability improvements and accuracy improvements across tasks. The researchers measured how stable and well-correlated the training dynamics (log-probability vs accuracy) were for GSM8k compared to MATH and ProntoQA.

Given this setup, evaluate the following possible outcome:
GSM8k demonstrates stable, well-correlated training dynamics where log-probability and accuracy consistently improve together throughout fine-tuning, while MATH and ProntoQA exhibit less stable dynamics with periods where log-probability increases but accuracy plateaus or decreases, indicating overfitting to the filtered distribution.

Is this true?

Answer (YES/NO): NO